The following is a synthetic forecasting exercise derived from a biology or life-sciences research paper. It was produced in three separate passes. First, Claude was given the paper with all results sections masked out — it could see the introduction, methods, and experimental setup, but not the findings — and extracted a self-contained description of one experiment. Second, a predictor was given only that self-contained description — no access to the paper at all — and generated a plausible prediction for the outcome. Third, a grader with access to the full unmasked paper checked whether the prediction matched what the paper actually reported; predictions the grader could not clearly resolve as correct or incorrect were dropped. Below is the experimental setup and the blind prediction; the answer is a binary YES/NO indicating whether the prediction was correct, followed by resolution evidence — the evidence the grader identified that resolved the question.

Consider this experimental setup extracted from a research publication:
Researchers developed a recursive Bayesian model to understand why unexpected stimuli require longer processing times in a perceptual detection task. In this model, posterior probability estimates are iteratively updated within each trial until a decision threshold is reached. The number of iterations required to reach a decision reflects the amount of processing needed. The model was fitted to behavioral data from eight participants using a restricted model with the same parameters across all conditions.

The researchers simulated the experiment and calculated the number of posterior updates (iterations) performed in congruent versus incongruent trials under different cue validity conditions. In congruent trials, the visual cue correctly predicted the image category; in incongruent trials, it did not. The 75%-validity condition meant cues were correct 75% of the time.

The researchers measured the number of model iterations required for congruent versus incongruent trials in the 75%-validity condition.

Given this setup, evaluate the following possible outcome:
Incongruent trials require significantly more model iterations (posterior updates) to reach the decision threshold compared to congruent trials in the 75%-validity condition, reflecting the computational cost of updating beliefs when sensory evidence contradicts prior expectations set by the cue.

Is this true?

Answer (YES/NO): YES